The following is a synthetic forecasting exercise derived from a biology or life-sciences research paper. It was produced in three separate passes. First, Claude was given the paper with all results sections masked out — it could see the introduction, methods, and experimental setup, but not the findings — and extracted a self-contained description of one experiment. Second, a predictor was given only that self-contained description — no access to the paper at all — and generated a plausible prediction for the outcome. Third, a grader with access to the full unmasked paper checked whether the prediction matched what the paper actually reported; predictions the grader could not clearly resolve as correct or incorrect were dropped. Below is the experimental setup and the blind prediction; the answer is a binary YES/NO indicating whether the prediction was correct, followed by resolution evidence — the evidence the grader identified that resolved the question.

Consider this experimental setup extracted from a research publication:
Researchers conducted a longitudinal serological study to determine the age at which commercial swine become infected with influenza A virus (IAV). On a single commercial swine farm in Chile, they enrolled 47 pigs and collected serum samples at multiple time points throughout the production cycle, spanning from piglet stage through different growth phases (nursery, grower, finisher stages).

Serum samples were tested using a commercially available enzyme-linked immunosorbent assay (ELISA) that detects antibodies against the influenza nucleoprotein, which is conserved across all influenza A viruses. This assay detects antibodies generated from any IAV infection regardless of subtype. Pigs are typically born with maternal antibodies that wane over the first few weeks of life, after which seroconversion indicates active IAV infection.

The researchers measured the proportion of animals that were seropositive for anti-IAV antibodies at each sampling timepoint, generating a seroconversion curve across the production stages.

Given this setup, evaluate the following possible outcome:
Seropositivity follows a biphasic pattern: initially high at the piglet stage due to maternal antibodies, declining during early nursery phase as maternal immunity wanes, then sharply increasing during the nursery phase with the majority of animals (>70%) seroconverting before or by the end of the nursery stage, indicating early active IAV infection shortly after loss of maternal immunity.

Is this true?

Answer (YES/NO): NO